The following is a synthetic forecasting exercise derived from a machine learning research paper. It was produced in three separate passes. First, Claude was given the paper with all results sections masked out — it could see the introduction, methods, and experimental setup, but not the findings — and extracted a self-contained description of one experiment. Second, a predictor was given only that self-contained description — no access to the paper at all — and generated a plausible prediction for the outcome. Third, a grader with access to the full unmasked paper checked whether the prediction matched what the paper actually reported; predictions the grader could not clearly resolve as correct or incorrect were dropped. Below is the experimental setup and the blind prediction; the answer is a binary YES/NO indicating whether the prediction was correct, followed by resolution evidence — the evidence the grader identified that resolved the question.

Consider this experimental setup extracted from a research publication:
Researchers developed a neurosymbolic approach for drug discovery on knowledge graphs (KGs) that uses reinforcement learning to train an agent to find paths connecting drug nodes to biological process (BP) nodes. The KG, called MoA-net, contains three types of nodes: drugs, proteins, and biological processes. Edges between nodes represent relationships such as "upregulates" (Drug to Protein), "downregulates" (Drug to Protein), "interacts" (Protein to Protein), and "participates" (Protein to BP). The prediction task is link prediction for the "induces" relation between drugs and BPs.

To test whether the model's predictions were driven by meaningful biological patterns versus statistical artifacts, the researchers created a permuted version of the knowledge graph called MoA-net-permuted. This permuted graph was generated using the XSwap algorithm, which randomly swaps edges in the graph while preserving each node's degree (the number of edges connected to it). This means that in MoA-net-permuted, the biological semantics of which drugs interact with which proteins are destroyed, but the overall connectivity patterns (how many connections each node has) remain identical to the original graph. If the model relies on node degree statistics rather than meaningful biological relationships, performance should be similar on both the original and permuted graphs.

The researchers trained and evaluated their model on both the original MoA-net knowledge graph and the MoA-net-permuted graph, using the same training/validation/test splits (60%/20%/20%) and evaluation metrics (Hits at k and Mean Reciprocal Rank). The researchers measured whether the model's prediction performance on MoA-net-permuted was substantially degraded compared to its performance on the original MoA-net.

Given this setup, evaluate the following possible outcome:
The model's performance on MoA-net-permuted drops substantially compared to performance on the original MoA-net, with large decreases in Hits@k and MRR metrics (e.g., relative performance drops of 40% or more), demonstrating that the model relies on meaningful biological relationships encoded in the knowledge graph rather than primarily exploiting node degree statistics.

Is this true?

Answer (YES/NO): NO